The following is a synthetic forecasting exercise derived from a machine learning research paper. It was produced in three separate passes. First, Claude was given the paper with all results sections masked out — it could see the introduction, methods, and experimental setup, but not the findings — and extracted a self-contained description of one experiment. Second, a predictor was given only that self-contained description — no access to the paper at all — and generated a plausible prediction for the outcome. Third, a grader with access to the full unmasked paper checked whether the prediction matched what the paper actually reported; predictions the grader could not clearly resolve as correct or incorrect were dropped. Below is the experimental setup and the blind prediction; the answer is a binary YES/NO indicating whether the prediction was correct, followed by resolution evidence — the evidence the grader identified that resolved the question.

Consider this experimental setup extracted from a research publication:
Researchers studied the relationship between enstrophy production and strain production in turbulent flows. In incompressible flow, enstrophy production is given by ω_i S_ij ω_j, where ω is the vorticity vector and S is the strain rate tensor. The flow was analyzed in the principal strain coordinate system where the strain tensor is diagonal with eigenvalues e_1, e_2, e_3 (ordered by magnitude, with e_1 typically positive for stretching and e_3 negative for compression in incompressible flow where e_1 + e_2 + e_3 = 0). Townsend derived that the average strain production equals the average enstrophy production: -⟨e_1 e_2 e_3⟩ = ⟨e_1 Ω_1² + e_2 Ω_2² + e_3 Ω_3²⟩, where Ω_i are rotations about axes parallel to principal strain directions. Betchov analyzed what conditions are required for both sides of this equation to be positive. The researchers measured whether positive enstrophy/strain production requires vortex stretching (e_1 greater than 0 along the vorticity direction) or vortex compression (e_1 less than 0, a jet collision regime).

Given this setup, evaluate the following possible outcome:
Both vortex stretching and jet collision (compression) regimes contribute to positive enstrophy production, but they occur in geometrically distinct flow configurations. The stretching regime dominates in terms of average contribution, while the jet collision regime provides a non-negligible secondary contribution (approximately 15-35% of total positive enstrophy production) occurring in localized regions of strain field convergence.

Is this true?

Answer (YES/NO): NO